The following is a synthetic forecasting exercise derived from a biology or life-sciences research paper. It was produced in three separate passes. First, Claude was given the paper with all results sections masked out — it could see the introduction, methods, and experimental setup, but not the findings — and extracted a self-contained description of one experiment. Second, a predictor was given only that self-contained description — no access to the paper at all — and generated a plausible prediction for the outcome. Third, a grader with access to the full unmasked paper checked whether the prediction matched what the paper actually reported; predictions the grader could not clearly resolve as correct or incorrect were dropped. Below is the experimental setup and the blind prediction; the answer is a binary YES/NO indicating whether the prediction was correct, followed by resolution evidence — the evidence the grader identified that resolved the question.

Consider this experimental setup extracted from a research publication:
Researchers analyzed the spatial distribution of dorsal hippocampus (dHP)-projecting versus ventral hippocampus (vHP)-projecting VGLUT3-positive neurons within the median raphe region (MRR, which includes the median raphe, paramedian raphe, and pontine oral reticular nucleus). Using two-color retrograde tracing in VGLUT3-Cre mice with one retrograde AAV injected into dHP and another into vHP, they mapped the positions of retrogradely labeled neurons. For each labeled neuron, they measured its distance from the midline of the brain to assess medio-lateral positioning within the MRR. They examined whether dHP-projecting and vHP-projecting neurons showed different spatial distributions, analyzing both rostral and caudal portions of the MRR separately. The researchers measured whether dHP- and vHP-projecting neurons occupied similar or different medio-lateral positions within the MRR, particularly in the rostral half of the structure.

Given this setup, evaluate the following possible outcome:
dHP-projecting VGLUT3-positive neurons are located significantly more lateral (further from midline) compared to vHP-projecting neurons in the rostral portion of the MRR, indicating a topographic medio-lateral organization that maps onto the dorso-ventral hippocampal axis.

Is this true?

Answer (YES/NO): YES